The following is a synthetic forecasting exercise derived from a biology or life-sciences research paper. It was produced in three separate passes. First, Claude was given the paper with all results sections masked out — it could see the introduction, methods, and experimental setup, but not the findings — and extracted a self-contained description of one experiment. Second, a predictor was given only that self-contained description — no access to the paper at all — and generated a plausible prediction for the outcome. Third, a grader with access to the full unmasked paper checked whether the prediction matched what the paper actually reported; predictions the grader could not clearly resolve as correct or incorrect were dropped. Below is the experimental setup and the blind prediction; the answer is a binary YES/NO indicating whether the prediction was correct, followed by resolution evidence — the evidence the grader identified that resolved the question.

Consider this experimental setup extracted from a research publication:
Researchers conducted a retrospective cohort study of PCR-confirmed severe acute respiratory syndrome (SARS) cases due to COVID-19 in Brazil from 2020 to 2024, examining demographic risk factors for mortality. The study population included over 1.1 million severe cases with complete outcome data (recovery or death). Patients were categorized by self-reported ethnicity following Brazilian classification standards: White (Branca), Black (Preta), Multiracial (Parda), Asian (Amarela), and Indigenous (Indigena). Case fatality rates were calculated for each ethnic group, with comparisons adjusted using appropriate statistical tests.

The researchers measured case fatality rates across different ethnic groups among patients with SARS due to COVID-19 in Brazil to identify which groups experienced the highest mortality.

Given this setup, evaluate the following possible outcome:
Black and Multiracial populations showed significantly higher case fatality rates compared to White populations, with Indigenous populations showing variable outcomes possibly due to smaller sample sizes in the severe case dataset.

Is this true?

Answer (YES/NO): YES